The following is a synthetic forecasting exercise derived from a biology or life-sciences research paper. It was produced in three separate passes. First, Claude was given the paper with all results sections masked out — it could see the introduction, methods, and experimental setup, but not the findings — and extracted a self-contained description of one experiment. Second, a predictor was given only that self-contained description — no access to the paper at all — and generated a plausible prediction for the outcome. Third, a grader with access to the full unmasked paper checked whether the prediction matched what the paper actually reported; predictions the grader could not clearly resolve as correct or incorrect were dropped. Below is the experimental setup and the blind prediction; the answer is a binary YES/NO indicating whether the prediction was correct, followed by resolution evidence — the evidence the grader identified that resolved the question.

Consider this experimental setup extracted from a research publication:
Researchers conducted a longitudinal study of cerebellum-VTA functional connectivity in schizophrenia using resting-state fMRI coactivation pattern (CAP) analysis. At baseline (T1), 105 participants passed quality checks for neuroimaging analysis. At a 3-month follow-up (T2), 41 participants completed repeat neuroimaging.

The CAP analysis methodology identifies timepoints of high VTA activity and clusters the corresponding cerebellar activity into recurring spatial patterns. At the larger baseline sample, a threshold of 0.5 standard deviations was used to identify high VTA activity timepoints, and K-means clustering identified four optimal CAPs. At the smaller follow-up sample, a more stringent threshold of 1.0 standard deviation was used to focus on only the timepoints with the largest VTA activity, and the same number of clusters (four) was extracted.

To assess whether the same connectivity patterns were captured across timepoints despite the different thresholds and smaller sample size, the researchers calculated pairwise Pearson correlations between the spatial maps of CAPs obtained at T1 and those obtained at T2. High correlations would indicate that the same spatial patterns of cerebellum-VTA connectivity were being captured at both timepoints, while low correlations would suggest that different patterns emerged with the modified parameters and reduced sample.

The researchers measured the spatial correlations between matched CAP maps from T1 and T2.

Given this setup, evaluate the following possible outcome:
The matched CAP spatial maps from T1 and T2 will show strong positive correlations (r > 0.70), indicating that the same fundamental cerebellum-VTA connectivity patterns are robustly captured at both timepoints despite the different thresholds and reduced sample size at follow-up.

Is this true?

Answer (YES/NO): YES